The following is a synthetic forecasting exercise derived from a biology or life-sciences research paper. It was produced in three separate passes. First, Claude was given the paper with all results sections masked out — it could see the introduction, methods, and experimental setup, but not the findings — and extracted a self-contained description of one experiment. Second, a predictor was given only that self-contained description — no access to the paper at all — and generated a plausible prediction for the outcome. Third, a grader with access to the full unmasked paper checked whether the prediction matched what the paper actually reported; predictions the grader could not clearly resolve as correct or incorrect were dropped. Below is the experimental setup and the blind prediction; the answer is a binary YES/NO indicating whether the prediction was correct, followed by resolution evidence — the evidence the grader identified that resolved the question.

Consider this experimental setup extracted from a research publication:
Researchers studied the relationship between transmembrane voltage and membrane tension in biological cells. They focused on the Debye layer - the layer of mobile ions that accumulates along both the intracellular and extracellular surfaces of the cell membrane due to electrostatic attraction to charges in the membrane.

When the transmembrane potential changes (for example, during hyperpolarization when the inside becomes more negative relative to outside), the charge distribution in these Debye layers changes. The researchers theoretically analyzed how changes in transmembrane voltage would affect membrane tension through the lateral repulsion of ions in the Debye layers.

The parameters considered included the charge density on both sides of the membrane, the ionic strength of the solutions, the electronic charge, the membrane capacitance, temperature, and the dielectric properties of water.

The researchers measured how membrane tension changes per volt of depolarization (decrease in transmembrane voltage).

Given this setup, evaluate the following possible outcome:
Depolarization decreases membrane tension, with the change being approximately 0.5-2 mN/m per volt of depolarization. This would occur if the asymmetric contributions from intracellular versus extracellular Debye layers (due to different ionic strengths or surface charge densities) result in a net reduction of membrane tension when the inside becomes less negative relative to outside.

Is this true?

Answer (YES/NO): NO